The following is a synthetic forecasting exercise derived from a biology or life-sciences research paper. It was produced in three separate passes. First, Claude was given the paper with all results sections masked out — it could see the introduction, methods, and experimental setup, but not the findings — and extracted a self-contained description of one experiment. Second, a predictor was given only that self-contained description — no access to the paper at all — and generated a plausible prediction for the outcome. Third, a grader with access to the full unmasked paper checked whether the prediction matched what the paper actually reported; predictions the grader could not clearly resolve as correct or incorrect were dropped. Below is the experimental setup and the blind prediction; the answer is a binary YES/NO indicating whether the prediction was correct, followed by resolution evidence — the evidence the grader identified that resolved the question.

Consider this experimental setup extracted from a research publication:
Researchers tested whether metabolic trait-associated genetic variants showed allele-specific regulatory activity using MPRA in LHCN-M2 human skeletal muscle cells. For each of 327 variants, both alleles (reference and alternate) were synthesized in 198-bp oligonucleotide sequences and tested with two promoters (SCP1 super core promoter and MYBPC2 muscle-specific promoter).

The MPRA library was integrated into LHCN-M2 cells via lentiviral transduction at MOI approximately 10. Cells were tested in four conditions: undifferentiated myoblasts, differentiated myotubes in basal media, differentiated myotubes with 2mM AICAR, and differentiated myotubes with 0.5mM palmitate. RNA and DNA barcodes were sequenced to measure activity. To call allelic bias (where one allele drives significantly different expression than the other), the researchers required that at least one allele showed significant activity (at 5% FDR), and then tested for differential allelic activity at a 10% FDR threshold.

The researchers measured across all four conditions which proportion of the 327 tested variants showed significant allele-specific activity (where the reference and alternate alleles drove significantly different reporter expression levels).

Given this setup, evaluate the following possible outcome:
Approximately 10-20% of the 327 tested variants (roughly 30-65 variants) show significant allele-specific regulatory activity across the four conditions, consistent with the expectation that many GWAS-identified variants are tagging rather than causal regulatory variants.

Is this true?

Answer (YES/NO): NO